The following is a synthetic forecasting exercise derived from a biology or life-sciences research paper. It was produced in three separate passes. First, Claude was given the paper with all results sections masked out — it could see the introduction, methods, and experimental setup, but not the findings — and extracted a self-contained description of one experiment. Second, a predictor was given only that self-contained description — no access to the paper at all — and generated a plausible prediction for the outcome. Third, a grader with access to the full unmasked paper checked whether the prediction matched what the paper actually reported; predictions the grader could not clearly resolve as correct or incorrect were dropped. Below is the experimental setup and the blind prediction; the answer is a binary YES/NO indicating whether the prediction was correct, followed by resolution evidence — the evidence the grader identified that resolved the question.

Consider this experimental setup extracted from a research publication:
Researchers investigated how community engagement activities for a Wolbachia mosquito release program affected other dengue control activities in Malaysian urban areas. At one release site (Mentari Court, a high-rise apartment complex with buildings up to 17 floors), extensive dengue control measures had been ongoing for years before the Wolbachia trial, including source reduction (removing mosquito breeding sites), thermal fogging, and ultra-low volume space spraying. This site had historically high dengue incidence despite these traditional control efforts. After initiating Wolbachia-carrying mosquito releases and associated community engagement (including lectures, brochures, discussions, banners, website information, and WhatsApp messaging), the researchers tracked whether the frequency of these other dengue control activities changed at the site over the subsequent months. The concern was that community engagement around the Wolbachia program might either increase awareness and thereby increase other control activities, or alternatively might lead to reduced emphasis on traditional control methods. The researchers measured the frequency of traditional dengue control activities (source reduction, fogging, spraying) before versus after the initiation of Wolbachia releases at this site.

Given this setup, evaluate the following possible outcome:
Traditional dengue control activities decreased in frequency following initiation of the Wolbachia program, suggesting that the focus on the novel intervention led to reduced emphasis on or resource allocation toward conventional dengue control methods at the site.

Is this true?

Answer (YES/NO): NO